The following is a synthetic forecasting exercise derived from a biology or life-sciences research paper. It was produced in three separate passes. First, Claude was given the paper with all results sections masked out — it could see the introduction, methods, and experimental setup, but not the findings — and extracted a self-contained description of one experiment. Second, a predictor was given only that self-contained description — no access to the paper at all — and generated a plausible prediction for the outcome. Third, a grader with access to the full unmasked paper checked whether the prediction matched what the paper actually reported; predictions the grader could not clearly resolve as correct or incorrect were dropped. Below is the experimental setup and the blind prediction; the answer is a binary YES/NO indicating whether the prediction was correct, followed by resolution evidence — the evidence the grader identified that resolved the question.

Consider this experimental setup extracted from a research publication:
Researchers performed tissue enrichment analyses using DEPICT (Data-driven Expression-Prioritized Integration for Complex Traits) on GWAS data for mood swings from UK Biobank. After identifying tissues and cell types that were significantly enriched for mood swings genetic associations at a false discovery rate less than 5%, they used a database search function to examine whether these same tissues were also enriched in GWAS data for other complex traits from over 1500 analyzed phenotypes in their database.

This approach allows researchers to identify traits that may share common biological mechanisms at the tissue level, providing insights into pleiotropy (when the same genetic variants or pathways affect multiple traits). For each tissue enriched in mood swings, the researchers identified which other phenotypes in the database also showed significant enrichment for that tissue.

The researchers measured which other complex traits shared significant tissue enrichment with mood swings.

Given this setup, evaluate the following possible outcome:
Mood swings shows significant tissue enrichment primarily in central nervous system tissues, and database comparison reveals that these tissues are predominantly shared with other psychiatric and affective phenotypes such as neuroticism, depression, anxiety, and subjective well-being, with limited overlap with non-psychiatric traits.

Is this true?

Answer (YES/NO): NO